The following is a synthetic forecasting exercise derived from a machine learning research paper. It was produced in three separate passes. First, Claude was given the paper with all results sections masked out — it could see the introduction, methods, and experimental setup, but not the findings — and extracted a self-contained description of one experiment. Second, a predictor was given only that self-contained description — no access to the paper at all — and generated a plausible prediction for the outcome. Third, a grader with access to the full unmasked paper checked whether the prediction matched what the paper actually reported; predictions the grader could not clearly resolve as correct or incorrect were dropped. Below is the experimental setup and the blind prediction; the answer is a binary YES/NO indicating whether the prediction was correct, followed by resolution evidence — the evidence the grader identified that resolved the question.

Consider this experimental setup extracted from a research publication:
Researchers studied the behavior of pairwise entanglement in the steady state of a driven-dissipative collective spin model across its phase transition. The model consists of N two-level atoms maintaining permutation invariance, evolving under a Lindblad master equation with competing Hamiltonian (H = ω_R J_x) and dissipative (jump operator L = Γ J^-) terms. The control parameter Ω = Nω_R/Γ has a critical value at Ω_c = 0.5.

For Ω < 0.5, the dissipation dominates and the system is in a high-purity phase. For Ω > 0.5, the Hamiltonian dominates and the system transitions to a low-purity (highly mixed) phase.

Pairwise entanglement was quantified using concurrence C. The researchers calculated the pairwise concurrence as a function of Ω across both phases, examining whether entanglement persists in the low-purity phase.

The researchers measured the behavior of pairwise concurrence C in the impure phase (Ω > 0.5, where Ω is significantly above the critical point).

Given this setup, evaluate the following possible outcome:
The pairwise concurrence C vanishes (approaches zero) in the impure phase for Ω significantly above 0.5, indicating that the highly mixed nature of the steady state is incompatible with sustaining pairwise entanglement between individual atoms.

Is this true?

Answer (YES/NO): YES